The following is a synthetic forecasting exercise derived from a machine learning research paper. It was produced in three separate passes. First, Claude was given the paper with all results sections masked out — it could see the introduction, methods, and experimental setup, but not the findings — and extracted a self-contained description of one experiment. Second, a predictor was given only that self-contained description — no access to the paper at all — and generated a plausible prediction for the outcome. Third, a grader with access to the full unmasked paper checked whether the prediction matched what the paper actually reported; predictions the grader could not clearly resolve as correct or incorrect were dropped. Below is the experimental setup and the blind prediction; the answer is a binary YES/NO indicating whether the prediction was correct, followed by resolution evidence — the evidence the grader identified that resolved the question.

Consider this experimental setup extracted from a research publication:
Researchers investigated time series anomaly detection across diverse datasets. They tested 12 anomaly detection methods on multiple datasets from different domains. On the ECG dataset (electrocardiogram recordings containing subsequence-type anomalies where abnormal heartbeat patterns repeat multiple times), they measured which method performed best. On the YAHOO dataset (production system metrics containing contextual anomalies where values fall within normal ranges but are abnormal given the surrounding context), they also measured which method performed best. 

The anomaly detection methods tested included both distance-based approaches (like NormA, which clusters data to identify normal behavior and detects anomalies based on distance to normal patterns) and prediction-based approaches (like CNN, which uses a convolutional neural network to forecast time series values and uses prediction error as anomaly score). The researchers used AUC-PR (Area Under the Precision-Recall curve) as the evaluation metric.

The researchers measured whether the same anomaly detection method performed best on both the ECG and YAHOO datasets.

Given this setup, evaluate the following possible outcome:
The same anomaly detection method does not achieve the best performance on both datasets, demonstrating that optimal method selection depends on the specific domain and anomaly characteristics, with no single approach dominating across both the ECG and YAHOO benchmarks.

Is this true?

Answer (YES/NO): YES